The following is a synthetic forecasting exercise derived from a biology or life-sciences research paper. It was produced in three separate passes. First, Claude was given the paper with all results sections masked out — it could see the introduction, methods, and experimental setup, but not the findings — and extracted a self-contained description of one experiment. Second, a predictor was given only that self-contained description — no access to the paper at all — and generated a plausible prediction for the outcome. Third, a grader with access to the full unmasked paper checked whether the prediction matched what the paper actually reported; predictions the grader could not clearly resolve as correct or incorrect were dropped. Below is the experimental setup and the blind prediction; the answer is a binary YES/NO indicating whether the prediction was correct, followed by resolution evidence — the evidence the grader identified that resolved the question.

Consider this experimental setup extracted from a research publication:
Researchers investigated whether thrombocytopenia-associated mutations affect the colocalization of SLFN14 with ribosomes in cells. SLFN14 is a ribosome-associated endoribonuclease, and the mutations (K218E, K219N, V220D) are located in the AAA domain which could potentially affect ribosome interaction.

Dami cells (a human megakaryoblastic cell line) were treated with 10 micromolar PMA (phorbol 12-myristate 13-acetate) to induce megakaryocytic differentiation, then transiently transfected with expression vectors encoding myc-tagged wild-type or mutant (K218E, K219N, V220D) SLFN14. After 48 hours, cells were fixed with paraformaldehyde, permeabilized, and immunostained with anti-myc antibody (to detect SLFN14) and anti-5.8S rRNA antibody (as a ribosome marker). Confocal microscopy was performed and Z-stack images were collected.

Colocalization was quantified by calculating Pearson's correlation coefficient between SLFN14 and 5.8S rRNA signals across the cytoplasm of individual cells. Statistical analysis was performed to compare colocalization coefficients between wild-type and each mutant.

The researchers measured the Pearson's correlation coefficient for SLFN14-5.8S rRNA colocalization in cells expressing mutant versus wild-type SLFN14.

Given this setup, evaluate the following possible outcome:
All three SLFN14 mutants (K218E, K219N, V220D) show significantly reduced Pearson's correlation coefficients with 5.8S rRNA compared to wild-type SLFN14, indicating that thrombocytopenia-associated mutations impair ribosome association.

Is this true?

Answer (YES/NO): NO